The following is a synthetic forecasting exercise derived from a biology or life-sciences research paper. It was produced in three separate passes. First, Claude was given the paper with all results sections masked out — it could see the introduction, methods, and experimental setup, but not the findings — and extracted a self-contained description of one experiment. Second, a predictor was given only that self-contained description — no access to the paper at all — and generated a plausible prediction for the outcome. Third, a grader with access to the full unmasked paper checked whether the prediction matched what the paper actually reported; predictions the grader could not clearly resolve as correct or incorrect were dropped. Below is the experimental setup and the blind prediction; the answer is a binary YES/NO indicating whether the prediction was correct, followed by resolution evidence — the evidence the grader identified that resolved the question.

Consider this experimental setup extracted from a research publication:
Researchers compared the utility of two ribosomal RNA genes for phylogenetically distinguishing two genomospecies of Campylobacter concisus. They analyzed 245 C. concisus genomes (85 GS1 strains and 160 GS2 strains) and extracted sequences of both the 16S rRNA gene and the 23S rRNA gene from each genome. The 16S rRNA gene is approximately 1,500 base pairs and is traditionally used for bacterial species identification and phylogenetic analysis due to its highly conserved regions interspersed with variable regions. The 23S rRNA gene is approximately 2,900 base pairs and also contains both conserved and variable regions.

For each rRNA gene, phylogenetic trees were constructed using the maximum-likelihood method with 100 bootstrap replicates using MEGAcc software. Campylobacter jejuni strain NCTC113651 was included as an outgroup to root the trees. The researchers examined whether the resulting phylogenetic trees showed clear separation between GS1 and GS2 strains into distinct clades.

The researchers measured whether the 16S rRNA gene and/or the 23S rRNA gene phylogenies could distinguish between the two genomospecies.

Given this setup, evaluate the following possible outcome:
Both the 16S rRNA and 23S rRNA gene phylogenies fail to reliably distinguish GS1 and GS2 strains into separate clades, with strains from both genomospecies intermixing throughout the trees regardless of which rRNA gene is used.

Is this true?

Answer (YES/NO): NO